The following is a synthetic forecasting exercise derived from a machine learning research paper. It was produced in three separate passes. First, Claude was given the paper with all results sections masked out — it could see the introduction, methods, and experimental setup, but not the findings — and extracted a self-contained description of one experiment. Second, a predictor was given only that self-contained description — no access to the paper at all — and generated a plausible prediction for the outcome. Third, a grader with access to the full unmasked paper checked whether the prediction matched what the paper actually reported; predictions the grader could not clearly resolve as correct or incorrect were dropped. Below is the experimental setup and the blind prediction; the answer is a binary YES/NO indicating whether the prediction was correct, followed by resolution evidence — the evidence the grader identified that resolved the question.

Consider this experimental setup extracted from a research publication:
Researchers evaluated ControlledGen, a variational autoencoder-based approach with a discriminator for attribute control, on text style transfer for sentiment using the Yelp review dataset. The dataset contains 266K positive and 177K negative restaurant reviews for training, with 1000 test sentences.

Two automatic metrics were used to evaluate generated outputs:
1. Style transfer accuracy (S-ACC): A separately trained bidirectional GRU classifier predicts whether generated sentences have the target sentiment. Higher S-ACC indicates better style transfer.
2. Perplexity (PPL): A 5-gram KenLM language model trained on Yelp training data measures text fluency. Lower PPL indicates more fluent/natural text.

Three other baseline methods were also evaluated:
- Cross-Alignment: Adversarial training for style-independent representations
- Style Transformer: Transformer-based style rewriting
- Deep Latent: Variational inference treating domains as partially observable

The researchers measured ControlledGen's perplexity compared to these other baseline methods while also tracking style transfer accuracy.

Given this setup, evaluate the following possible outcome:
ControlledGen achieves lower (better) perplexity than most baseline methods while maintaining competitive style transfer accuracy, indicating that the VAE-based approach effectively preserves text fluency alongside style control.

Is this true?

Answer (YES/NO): NO